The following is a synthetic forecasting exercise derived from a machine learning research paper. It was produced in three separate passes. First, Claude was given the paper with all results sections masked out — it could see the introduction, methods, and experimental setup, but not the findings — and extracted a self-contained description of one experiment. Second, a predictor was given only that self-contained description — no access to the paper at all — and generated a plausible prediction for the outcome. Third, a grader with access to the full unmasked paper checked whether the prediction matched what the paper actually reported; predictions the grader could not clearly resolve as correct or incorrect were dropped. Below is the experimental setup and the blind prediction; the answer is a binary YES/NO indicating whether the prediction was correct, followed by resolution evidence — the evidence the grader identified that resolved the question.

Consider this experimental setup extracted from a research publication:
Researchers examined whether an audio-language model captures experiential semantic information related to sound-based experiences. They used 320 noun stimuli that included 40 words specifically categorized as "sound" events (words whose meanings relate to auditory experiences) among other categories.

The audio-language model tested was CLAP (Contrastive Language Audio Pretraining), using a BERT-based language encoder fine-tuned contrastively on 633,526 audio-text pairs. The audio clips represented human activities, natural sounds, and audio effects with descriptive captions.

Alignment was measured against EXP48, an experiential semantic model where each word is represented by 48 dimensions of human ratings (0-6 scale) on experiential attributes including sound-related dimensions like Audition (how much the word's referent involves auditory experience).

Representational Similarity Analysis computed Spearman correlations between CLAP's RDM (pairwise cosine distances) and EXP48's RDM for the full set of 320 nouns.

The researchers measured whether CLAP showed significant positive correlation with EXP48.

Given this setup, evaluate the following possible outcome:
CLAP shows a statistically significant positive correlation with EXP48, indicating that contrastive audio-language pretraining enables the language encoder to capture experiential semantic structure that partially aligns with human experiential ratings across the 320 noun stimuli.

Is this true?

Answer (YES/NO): NO